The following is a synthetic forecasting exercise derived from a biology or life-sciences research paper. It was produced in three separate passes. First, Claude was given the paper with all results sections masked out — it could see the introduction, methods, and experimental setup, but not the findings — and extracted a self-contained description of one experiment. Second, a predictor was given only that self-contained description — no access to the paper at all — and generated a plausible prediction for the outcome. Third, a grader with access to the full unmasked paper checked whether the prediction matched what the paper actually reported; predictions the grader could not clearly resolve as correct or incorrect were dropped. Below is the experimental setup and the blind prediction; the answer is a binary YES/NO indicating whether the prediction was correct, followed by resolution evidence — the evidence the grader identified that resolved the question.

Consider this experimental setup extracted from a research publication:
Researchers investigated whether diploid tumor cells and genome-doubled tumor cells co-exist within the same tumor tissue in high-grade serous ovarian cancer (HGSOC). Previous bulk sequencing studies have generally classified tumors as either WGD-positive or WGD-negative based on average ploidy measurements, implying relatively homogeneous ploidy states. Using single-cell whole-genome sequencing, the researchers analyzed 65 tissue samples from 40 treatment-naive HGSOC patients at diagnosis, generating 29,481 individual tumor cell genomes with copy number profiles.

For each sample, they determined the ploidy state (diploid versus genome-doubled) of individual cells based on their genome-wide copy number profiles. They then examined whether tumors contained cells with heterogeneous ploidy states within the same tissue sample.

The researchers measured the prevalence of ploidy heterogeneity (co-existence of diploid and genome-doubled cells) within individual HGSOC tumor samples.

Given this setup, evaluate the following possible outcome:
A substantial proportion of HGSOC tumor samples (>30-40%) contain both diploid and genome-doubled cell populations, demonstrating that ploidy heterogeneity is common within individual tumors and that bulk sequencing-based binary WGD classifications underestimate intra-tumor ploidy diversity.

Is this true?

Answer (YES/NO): YES